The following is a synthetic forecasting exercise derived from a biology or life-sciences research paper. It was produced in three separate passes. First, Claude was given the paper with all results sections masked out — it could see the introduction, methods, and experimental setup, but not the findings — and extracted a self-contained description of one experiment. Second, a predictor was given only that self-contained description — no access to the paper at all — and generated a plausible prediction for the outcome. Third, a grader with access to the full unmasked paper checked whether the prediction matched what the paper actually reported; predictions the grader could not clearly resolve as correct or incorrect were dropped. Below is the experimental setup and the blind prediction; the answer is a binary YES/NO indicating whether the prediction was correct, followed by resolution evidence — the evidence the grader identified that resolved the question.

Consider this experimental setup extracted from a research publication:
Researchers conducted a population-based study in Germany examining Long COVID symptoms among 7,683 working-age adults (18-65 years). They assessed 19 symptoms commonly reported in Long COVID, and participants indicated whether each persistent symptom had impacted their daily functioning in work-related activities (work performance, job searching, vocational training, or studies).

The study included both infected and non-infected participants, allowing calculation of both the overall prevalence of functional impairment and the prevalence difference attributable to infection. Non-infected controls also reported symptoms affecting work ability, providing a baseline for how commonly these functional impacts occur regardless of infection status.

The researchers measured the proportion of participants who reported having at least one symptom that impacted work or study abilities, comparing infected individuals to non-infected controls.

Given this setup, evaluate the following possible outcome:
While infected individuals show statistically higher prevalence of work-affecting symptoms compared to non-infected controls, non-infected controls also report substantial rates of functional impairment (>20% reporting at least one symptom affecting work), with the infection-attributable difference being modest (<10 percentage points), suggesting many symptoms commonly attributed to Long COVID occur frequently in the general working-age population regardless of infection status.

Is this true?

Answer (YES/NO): NO